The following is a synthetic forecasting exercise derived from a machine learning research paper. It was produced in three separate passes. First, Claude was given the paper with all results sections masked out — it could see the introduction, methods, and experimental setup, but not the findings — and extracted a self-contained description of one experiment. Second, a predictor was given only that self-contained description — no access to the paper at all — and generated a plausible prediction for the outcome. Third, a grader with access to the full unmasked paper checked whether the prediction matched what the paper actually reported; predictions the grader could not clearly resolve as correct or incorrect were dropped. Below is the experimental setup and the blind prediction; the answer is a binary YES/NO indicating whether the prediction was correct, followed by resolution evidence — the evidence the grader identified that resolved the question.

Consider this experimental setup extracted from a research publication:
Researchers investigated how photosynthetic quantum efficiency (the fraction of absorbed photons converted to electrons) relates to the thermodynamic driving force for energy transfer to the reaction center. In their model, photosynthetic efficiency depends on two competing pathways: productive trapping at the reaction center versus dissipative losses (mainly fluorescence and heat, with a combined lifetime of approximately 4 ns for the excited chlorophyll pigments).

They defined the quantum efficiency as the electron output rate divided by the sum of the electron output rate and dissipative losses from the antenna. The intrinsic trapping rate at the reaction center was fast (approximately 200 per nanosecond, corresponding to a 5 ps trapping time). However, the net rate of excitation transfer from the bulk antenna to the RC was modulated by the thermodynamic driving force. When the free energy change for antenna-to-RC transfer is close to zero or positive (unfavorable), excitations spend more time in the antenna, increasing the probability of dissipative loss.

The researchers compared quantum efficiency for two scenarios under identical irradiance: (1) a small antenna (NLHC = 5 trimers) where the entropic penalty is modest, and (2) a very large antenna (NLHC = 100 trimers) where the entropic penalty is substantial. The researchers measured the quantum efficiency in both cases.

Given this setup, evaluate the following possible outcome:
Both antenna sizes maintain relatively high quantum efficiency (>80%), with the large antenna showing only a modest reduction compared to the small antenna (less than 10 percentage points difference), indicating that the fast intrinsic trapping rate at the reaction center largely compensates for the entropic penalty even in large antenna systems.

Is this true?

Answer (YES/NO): NO